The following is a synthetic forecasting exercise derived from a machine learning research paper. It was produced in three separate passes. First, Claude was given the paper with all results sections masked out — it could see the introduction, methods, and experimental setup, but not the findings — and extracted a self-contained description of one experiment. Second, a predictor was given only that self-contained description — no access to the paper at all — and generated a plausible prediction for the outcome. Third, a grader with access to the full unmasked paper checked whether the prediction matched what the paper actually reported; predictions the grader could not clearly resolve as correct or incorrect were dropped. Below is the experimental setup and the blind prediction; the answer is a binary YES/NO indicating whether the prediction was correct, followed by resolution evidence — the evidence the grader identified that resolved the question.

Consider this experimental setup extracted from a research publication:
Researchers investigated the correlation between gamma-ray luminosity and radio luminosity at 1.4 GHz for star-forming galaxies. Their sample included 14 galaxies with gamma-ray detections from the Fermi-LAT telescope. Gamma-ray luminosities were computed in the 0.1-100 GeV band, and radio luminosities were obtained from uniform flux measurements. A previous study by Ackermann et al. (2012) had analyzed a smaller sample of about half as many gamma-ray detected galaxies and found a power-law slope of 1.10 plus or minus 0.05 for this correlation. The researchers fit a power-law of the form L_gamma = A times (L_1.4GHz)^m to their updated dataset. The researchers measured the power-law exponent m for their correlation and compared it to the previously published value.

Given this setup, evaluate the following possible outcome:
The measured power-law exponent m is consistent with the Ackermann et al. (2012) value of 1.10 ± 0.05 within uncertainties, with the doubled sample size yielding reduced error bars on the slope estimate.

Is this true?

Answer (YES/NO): NO